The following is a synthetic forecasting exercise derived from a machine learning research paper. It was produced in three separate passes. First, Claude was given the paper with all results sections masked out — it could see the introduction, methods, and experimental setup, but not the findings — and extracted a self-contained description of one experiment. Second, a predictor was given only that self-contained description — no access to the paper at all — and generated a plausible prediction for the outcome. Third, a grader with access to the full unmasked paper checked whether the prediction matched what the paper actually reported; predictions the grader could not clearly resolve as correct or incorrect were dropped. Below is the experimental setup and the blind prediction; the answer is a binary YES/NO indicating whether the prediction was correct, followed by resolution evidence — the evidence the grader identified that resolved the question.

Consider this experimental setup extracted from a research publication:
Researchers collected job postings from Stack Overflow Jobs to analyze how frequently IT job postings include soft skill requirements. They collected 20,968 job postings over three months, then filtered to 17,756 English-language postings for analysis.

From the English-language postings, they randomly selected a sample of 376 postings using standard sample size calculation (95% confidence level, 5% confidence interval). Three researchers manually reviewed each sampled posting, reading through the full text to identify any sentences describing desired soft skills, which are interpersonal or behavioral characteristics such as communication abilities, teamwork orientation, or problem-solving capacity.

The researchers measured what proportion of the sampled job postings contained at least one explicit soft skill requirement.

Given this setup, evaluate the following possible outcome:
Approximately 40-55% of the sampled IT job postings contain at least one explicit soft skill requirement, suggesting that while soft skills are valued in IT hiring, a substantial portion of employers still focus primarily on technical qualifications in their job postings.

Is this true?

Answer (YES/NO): NO